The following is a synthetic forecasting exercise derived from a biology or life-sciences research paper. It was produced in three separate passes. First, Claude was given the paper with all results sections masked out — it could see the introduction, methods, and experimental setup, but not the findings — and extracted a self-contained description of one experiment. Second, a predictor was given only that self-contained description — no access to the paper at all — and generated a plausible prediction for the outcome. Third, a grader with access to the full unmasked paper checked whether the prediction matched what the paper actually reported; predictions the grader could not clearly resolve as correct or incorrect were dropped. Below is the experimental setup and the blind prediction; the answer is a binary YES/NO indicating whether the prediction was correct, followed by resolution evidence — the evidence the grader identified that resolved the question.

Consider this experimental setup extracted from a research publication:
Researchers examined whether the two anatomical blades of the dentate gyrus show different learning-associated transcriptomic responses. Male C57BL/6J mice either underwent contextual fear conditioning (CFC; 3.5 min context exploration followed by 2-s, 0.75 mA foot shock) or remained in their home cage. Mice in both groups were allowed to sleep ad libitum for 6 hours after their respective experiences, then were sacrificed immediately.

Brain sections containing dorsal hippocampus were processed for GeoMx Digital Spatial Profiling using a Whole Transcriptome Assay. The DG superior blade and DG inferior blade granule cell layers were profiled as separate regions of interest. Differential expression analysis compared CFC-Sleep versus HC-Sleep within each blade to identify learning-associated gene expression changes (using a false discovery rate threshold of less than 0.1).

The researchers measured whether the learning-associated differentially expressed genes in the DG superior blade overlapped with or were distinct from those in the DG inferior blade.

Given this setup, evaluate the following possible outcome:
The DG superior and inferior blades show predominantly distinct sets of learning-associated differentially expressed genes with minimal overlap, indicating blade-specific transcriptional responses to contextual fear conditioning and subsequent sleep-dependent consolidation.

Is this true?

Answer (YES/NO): YES